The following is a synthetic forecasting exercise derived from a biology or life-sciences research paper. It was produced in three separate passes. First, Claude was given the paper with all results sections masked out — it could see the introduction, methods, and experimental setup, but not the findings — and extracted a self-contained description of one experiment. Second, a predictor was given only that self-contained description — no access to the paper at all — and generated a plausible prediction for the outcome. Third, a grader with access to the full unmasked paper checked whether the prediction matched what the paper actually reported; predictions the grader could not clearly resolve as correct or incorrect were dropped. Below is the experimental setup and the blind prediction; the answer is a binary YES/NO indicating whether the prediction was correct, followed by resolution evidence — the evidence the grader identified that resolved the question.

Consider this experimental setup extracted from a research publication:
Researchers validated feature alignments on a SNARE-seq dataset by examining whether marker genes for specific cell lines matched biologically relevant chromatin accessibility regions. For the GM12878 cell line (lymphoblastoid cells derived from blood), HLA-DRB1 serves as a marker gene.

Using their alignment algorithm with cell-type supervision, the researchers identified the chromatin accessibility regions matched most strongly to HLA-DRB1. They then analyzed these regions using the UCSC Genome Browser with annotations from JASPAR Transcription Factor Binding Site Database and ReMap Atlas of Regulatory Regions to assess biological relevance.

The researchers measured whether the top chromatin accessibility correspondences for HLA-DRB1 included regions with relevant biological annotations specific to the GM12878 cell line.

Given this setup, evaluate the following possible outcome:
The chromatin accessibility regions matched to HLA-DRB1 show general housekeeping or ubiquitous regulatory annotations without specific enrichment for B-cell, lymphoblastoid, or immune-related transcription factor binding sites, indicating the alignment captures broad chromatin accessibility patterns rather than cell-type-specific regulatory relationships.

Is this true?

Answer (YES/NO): NO